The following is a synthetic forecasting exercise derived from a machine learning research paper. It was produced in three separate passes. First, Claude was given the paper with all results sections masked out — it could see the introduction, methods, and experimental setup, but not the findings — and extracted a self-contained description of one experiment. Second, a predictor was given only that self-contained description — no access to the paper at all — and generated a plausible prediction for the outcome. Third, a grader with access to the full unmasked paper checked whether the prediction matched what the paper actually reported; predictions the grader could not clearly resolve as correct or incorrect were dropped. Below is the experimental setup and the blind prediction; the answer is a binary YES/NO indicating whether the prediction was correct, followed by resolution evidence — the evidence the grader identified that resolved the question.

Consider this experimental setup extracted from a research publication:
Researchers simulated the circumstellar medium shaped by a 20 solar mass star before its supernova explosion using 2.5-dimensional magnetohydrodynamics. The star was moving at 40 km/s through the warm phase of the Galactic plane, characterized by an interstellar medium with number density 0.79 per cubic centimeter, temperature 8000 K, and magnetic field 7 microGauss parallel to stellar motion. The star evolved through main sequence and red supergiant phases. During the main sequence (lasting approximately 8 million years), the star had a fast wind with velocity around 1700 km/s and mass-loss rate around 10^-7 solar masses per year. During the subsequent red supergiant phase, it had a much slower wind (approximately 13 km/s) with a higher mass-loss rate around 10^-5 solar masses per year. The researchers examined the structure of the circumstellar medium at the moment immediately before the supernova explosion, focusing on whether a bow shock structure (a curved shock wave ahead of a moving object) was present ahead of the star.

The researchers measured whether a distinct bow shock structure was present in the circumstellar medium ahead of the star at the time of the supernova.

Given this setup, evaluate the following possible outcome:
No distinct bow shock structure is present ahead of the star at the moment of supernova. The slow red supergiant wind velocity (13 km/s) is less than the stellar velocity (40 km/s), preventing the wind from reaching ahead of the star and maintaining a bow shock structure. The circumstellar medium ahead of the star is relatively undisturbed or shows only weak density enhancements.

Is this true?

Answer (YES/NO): NO